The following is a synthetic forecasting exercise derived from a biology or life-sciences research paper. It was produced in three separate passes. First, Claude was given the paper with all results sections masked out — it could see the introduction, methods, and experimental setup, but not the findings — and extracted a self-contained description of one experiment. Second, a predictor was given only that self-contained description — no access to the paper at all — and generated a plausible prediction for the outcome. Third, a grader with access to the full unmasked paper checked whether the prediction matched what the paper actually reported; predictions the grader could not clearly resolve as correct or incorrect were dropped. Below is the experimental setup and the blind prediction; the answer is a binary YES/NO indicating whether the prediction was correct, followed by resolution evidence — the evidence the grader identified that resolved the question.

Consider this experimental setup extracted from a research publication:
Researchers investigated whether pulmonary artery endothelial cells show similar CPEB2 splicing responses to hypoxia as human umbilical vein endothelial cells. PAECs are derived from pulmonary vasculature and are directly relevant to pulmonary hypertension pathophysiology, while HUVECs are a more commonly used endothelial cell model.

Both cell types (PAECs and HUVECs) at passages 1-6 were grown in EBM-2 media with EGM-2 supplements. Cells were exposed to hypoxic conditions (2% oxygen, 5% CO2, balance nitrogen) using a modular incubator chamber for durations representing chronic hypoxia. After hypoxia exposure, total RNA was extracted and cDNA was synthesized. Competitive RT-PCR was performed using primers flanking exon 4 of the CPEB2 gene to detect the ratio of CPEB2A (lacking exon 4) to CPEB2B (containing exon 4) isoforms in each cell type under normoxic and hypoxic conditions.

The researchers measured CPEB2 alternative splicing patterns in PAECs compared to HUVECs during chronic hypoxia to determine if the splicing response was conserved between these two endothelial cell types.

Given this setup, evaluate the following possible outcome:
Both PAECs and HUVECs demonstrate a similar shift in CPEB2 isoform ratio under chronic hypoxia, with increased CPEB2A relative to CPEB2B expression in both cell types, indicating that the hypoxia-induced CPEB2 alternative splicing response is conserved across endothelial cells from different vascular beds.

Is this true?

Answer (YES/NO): NO